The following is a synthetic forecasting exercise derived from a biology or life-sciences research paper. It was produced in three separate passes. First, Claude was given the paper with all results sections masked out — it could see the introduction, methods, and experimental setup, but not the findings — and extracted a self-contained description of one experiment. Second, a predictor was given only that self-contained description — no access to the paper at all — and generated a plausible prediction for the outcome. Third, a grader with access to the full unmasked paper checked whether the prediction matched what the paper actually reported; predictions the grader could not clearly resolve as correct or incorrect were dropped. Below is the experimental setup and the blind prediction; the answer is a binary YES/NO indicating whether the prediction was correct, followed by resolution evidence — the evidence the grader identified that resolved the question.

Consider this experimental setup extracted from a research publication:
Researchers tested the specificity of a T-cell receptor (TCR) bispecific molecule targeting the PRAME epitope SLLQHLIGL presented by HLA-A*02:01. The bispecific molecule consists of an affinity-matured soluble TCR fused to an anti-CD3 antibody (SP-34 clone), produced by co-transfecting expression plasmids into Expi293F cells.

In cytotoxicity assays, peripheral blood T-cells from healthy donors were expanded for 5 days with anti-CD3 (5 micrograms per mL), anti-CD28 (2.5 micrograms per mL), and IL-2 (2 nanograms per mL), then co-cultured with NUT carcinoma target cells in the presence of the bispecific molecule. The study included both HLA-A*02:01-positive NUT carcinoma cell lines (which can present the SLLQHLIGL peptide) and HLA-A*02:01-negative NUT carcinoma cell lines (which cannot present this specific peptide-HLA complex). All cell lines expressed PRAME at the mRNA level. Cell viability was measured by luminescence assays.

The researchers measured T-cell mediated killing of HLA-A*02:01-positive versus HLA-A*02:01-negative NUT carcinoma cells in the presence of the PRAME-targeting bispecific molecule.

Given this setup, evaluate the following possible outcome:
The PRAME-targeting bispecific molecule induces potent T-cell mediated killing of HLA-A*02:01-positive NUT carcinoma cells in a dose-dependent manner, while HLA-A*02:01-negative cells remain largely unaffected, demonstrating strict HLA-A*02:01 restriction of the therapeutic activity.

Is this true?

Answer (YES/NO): NO